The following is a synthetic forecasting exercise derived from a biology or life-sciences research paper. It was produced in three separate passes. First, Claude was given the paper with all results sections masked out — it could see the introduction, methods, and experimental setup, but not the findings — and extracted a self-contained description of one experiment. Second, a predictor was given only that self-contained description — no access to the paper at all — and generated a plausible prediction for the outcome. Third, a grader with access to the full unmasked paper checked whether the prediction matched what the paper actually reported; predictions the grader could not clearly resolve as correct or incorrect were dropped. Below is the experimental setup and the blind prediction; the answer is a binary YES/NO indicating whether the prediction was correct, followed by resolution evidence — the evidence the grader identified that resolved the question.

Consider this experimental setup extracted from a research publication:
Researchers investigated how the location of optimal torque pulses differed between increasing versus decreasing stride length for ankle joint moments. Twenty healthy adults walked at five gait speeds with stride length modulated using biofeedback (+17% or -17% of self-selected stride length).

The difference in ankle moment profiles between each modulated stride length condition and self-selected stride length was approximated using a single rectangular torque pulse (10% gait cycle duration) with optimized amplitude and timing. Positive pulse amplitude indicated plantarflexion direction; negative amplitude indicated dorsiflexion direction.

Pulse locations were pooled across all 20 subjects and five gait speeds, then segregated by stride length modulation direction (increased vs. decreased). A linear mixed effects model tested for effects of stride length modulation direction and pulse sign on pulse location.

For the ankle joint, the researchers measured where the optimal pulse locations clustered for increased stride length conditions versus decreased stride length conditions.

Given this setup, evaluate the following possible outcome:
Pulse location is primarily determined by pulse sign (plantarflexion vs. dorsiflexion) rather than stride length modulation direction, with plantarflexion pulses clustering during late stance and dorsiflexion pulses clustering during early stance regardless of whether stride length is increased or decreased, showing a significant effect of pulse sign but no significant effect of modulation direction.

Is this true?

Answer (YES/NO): NO